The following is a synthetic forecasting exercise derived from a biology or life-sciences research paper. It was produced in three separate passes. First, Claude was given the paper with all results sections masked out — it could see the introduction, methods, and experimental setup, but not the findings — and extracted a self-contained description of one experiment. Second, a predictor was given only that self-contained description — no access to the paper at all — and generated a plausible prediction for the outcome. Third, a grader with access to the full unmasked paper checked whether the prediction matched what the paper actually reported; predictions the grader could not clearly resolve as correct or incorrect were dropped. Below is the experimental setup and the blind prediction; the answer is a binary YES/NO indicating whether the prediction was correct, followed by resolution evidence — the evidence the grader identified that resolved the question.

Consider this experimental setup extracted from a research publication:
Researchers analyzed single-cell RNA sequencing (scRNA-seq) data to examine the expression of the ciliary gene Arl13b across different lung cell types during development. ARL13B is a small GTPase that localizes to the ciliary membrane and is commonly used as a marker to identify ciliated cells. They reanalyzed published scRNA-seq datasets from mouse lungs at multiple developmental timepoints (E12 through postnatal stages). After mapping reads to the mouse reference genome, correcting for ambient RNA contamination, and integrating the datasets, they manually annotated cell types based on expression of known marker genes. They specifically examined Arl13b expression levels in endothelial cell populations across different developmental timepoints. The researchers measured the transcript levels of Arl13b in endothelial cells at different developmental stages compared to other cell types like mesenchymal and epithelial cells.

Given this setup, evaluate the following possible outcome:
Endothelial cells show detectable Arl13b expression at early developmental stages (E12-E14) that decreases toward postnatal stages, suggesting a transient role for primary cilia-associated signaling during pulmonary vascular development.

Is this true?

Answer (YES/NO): NO